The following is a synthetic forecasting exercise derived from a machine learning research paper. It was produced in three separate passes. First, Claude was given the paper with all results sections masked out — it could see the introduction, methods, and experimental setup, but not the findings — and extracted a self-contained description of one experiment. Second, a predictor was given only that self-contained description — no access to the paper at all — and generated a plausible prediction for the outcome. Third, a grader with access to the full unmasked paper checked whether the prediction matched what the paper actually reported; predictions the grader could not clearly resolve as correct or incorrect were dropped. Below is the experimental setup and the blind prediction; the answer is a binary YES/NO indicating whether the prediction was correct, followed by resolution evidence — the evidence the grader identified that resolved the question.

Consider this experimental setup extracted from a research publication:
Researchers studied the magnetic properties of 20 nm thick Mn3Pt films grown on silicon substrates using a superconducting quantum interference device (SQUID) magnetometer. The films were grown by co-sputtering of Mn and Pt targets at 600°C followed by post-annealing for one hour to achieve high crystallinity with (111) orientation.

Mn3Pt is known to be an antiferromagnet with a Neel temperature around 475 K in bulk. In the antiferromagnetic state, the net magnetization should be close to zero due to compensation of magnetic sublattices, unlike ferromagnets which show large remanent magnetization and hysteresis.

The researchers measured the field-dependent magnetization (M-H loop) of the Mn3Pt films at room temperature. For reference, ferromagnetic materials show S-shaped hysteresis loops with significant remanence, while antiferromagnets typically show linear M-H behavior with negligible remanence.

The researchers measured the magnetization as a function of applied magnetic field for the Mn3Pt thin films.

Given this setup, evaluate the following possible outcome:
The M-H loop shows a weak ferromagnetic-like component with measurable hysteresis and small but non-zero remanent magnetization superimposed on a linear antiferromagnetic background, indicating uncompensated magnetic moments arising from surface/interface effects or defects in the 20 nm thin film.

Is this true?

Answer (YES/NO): NO